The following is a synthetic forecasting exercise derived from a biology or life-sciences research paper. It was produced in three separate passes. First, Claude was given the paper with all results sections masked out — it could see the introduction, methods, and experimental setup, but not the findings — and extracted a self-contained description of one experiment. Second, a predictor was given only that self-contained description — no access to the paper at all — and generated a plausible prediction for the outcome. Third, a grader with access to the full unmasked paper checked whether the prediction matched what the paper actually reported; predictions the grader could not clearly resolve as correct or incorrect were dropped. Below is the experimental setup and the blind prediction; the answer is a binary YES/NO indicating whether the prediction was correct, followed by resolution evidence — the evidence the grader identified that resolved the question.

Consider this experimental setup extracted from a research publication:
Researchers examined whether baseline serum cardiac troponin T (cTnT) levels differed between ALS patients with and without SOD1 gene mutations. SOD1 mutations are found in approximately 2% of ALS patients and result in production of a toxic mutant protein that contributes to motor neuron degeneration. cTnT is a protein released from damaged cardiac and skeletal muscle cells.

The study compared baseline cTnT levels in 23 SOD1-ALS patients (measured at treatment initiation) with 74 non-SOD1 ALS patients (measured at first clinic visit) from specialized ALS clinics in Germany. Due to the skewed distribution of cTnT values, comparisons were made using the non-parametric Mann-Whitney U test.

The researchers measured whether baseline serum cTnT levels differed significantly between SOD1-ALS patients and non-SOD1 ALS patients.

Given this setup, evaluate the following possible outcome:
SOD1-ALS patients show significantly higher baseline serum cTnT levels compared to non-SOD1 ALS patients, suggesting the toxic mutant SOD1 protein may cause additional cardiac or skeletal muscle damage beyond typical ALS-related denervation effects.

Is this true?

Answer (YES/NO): NO